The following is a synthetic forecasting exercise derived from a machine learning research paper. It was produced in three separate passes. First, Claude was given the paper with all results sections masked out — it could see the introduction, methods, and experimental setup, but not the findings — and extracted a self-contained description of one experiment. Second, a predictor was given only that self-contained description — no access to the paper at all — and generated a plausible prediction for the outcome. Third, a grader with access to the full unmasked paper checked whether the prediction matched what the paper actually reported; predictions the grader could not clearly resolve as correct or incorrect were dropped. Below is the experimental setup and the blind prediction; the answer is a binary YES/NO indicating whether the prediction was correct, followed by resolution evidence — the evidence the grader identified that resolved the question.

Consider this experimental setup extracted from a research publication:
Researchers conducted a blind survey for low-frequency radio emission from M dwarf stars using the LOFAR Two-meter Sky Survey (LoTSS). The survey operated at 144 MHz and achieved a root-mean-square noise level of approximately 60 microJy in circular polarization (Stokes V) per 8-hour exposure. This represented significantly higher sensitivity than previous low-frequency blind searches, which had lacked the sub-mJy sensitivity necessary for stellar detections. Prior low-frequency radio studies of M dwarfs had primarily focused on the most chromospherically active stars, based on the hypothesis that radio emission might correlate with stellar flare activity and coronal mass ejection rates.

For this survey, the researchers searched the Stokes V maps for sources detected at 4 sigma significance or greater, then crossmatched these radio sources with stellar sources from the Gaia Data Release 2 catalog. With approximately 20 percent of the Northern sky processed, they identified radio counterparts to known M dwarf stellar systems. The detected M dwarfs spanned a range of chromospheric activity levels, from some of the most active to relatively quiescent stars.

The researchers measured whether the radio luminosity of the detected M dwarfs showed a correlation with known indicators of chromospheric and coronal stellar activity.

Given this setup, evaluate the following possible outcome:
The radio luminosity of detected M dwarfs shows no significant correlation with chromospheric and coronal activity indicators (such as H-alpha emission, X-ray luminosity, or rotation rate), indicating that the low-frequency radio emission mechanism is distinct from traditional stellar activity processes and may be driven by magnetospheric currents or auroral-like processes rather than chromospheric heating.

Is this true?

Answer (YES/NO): YES